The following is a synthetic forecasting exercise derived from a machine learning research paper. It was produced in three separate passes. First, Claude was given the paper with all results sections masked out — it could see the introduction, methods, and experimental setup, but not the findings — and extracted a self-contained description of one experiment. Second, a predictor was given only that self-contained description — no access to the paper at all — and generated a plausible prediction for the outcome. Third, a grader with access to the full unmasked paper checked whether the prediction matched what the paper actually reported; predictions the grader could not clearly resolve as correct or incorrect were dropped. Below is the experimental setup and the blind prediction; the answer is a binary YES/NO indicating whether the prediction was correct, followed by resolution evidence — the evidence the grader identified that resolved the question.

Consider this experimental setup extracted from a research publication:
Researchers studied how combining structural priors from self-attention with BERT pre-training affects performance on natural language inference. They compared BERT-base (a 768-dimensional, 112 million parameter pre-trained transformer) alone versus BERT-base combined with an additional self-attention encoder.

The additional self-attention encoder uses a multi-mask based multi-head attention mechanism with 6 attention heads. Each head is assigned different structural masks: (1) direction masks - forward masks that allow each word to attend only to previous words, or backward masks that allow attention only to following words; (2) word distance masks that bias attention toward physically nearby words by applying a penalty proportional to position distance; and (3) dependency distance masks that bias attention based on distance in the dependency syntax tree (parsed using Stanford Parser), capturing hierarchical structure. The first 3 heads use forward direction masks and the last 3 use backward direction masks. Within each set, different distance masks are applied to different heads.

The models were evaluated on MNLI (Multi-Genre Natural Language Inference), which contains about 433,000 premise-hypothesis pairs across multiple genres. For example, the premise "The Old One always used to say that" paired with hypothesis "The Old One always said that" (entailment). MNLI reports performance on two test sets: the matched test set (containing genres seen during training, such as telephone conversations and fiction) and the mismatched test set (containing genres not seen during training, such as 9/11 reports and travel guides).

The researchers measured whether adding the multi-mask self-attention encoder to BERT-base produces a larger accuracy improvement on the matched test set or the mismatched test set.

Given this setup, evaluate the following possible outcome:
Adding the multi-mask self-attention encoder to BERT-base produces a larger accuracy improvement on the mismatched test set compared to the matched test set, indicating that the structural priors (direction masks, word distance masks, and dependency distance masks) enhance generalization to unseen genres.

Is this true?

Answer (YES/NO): YES